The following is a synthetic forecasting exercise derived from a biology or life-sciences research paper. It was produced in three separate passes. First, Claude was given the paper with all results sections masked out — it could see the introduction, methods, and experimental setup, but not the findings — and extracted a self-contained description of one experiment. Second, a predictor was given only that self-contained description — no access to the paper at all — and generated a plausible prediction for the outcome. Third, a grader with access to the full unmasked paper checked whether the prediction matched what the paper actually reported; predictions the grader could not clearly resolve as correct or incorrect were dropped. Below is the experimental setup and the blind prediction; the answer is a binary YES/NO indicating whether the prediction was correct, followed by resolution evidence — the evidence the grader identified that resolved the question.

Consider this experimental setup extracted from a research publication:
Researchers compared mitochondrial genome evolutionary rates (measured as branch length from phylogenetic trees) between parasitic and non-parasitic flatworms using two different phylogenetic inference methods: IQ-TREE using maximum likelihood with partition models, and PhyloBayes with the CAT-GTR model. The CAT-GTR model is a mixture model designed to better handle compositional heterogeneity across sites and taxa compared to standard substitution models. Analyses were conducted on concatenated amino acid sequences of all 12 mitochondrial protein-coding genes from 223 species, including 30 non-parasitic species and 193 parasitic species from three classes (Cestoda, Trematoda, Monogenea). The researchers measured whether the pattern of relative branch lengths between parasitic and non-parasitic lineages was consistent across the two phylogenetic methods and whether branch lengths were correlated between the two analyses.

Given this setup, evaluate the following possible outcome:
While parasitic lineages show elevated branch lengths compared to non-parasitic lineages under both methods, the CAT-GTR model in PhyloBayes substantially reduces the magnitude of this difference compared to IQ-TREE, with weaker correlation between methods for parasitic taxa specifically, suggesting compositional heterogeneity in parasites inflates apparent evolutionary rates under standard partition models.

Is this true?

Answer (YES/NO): NO